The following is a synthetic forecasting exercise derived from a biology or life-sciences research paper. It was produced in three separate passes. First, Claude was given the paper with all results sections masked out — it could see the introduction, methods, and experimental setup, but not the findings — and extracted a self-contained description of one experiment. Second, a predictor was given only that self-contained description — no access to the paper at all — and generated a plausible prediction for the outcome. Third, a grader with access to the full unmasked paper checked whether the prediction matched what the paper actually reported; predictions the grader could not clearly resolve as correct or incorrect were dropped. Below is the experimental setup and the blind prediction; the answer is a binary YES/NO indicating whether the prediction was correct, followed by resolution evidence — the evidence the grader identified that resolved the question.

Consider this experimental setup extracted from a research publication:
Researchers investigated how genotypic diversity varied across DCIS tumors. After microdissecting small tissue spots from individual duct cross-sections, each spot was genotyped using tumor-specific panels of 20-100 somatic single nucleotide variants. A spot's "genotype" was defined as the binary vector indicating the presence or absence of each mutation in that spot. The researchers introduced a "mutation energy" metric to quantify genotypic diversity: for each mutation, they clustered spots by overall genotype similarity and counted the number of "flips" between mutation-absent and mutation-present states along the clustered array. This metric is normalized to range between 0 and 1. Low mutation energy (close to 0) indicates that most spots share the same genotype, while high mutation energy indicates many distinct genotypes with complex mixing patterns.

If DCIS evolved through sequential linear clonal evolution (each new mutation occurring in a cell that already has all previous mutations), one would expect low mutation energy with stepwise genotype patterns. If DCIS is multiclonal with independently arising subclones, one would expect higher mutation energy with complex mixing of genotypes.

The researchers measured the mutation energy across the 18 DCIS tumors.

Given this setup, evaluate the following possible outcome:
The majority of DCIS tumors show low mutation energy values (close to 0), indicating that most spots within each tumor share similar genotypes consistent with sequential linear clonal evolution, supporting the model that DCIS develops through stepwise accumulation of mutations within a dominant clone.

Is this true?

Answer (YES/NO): NO